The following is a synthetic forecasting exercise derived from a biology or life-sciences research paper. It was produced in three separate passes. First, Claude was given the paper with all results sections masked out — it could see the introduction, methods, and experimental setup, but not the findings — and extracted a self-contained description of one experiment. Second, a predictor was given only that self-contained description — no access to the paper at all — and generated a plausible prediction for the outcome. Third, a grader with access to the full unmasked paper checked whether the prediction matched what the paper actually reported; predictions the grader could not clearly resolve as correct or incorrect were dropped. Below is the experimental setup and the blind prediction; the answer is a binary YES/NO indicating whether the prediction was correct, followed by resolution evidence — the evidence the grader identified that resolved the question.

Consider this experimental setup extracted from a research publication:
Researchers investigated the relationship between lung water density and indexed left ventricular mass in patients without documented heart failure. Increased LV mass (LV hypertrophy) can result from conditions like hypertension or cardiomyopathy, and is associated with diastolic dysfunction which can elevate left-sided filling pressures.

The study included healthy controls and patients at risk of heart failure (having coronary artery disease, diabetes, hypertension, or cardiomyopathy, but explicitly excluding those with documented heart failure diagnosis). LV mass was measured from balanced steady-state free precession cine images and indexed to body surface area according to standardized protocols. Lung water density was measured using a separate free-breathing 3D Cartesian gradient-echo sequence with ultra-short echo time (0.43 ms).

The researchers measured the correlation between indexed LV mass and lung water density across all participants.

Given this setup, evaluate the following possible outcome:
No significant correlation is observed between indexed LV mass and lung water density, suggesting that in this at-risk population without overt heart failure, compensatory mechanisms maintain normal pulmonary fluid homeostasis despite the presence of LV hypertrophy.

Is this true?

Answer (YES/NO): NO